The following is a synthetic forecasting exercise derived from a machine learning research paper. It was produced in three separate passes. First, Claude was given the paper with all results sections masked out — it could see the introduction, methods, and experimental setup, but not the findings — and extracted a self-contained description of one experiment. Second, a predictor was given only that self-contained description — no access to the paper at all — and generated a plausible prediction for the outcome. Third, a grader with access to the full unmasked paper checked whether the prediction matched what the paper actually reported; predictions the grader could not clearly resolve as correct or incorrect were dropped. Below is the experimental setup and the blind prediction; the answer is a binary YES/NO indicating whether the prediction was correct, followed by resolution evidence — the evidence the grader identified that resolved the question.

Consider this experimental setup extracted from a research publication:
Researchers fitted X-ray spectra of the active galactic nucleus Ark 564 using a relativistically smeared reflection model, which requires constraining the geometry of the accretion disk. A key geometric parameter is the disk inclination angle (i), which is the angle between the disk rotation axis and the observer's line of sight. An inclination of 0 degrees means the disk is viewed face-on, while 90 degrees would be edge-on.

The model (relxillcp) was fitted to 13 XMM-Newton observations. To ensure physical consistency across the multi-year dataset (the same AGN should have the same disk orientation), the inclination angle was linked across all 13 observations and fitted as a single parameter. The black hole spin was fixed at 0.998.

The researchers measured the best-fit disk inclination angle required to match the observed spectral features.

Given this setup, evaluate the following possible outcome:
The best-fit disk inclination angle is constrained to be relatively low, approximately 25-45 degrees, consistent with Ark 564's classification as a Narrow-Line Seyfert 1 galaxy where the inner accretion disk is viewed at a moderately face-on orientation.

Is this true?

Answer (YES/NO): NO